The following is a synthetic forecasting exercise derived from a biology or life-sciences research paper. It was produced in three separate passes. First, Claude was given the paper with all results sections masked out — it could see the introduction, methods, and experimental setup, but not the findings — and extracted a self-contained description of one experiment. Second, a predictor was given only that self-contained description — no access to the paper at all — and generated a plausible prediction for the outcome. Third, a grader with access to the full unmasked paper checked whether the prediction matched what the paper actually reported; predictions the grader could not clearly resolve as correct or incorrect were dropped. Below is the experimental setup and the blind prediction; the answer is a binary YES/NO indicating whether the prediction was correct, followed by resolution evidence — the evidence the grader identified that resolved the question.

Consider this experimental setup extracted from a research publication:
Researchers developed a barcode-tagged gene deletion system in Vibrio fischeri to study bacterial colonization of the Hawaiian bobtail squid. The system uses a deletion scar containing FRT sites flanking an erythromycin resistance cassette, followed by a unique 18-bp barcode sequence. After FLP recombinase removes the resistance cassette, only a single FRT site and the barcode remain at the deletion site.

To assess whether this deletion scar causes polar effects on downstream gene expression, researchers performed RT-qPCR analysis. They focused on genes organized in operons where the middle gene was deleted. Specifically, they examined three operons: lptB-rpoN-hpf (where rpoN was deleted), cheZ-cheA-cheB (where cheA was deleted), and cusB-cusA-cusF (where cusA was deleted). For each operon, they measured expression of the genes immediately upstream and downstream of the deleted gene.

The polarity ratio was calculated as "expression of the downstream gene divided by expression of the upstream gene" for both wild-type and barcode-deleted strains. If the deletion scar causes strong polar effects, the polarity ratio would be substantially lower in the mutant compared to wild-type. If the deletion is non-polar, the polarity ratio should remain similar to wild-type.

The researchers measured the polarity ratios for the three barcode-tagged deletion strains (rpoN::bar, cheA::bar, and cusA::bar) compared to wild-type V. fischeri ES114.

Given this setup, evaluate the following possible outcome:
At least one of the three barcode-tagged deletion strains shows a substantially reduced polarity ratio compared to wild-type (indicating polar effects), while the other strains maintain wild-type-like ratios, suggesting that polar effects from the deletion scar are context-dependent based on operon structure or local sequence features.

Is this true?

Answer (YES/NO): NO